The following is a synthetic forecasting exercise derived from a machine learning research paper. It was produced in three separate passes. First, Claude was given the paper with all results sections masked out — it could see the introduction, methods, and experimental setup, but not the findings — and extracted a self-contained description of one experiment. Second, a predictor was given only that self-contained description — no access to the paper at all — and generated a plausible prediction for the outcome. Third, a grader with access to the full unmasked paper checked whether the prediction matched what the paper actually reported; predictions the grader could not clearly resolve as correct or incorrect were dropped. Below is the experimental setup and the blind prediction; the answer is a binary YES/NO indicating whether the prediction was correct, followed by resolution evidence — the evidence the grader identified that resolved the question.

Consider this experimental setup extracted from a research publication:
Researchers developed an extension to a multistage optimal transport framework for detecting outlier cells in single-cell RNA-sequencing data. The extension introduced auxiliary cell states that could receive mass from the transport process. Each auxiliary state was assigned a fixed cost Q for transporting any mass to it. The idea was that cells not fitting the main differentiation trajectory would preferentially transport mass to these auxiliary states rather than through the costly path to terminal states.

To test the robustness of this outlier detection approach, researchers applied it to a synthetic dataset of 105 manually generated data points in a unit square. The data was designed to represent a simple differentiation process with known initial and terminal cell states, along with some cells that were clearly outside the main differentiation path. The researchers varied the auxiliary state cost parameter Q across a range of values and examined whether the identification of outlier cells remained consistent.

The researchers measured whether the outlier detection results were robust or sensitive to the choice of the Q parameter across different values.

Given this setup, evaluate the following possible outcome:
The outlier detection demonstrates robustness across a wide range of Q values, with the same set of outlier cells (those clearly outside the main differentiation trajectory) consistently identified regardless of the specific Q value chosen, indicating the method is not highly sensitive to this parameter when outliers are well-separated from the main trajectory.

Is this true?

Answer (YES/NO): YES